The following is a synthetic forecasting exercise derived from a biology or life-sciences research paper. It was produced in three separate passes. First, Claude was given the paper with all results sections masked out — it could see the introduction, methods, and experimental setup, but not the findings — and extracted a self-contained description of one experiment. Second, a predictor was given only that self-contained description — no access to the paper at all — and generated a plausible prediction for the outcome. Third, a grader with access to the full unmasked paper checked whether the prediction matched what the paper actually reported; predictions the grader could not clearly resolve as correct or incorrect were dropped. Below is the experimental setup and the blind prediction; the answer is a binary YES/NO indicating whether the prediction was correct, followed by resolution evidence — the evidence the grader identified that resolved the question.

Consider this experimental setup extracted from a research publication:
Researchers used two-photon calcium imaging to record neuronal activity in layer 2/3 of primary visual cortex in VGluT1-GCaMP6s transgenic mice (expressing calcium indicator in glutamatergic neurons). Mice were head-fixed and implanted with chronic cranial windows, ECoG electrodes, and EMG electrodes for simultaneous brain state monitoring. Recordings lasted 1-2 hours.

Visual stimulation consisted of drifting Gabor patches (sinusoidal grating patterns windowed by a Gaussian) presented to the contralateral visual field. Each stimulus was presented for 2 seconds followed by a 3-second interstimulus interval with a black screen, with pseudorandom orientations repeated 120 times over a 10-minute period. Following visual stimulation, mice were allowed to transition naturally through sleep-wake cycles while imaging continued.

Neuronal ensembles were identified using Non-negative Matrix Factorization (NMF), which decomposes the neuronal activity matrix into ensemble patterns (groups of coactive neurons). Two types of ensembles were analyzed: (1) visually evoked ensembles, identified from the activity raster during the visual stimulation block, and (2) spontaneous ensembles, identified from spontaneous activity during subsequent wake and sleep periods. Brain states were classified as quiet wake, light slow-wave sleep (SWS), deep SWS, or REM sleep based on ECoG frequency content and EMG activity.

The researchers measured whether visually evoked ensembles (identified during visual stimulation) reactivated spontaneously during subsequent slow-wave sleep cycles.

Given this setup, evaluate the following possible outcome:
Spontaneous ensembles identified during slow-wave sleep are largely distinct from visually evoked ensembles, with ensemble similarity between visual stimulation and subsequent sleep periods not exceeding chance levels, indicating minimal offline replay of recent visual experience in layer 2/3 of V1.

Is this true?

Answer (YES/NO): NO